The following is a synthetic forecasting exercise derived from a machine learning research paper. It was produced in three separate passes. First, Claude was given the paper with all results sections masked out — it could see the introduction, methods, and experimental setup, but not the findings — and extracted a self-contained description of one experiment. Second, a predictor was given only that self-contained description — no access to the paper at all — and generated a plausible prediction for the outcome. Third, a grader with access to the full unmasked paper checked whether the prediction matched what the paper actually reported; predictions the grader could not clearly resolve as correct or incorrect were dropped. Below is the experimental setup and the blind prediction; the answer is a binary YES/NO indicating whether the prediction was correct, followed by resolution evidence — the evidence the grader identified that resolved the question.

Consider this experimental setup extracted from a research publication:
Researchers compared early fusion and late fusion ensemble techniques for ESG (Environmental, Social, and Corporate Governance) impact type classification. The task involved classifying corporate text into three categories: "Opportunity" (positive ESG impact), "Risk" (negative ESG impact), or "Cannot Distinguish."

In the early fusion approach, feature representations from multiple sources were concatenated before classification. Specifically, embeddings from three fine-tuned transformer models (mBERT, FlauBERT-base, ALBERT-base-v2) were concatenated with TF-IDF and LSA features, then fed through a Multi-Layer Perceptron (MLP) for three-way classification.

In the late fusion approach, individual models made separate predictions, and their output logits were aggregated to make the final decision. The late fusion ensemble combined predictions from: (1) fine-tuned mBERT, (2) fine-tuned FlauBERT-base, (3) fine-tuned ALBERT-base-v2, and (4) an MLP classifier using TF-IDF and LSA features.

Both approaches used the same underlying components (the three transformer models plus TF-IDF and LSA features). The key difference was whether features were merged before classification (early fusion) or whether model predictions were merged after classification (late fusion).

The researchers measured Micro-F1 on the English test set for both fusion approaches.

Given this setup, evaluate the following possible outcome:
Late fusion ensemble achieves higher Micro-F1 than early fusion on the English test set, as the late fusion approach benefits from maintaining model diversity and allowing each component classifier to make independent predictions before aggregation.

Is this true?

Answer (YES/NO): NO